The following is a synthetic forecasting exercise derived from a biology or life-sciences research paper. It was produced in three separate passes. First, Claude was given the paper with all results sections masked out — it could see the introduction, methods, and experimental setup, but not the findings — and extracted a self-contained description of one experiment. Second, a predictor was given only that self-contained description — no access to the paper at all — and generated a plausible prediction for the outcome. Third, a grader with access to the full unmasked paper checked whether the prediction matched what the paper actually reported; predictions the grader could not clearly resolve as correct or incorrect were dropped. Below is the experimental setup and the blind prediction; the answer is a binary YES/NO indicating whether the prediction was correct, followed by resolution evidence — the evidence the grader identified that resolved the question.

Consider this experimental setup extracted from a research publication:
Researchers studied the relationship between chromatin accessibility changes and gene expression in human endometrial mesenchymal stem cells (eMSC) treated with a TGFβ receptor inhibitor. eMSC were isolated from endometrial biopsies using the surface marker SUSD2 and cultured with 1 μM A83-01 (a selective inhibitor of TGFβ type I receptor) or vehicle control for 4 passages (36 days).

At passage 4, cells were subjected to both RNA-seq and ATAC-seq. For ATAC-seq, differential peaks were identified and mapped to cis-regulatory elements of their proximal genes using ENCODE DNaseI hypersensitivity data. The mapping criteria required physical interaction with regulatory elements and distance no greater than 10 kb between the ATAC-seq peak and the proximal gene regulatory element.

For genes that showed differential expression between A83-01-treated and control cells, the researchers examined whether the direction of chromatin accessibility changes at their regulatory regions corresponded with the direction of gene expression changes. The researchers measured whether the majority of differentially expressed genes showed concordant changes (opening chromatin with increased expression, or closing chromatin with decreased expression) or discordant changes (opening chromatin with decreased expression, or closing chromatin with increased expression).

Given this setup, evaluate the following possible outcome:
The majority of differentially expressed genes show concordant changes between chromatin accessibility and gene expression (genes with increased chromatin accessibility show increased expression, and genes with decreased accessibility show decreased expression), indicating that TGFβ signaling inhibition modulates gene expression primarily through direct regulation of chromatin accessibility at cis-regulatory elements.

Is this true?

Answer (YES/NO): YES